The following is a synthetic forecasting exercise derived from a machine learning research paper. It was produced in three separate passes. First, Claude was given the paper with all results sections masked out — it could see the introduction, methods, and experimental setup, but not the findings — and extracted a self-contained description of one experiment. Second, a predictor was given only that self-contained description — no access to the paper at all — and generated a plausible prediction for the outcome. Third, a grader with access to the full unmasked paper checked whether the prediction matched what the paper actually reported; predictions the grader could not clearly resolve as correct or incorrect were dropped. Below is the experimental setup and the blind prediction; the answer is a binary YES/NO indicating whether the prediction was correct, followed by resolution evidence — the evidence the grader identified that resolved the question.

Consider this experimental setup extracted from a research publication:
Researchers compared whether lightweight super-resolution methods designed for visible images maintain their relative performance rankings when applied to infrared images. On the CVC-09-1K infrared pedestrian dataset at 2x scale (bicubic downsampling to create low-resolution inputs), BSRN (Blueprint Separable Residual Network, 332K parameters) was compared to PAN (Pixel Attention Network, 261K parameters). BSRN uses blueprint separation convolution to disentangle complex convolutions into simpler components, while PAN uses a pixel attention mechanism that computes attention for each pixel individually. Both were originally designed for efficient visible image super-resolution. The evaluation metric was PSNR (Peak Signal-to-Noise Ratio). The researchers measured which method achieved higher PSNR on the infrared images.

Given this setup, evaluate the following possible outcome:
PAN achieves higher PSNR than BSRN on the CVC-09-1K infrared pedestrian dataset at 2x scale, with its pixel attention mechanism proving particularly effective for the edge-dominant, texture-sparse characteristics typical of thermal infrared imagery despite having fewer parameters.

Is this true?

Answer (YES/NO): NO